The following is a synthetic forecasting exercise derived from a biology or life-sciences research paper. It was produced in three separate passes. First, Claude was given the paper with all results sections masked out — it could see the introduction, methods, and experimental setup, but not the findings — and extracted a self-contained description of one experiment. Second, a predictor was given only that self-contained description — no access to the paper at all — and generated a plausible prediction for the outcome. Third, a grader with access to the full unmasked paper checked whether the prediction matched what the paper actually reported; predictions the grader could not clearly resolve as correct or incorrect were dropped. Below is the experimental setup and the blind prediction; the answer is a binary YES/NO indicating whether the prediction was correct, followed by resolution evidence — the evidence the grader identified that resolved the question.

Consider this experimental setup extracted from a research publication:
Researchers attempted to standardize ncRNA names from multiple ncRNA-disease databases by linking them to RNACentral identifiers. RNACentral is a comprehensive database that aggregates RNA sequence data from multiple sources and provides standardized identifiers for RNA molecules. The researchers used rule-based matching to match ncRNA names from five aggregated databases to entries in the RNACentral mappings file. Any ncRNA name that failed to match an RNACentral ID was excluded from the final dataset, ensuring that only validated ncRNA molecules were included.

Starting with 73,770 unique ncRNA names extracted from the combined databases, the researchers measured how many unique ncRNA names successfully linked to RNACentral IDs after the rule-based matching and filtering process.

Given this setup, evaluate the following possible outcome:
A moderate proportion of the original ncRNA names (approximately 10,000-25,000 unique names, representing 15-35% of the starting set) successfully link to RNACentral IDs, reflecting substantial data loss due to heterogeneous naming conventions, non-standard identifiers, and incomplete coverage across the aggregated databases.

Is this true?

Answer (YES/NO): NO